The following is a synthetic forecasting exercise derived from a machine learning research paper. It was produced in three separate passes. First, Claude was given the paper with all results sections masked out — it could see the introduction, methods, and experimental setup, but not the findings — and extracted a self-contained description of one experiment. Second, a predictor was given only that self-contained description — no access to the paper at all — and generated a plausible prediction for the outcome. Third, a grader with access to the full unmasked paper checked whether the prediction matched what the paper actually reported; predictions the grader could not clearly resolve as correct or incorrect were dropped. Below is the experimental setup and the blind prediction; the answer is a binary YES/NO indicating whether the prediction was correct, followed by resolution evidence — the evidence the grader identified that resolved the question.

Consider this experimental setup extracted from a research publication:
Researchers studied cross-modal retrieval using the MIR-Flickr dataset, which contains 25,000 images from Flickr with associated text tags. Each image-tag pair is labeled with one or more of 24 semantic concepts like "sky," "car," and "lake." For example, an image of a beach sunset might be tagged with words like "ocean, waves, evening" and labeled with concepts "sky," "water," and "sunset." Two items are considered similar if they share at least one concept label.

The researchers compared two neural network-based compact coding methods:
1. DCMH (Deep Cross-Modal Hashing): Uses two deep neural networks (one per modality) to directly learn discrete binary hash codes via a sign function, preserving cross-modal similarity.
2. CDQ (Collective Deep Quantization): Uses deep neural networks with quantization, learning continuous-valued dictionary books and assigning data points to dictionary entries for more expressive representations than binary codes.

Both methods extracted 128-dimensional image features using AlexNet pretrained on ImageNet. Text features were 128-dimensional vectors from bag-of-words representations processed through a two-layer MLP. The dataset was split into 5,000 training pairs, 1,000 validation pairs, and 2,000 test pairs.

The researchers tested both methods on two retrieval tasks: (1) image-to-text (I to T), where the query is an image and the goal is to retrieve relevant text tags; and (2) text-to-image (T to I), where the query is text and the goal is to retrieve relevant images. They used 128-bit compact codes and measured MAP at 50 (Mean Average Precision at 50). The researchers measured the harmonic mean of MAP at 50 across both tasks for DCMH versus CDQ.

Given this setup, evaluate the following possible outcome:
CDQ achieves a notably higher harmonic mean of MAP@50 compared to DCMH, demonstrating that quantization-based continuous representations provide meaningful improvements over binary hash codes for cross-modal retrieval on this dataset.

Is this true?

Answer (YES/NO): NO